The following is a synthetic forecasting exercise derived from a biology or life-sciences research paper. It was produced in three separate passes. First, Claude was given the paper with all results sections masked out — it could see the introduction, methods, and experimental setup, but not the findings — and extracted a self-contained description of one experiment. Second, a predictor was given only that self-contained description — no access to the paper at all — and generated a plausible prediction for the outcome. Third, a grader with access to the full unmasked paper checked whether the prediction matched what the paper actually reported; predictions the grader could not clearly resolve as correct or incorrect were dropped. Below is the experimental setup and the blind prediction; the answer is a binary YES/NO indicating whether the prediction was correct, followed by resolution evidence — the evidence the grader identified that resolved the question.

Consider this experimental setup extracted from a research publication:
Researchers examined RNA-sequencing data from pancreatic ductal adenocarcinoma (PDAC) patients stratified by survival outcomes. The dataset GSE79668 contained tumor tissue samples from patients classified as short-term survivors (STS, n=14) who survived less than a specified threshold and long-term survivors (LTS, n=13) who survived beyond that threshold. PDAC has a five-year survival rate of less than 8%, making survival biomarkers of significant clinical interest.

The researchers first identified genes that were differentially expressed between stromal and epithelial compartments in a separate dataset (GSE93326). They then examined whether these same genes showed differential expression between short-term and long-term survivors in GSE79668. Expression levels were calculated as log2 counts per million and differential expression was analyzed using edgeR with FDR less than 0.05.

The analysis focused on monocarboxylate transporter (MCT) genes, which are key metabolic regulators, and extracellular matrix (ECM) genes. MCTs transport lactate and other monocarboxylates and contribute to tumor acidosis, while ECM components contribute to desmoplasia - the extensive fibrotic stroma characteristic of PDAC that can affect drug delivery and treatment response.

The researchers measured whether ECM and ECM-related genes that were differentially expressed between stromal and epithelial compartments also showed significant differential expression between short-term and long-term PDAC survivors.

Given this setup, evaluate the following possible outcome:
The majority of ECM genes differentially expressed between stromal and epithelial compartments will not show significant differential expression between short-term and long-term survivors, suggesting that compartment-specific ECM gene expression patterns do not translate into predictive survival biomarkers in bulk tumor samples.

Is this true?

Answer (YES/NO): YES